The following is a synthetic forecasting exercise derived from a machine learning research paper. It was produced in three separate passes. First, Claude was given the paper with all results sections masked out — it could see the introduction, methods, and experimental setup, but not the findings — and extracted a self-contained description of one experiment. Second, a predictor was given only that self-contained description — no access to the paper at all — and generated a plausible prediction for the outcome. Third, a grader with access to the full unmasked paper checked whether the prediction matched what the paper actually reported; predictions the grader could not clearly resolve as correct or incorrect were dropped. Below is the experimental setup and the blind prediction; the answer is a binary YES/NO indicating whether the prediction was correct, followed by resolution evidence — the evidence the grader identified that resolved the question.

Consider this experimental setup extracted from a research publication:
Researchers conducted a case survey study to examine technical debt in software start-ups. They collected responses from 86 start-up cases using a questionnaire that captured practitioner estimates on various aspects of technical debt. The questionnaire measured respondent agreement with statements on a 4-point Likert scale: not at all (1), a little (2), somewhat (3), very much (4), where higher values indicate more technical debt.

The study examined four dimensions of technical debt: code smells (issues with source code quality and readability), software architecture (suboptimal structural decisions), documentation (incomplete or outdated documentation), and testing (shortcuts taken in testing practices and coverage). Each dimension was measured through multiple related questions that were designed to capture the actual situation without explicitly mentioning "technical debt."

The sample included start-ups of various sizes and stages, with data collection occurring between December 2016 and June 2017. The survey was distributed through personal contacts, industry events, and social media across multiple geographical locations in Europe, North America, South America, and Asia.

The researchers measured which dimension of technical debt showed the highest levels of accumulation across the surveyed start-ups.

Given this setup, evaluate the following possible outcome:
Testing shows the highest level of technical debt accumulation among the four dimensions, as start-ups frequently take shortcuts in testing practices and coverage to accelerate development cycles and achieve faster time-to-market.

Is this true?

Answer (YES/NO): YES